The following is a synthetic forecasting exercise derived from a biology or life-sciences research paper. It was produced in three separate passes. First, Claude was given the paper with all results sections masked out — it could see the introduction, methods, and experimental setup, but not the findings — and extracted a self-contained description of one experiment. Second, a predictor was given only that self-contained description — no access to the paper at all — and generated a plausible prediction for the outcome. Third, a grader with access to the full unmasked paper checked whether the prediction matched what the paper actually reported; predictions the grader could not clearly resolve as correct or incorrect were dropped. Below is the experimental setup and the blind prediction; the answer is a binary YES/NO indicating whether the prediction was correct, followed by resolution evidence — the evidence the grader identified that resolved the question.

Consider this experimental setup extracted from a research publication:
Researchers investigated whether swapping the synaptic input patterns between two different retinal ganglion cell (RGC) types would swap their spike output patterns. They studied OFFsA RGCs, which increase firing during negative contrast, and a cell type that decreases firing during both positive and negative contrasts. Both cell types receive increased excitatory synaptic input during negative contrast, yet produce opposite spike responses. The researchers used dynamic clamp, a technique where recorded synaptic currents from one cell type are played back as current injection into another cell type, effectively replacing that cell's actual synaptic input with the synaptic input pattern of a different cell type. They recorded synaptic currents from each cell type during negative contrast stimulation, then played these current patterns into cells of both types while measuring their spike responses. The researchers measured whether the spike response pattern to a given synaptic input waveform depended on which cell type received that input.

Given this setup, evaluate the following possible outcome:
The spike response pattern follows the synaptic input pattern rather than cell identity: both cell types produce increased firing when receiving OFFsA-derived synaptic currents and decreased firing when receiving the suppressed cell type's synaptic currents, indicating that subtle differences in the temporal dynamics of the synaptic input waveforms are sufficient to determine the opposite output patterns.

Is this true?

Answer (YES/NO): NO